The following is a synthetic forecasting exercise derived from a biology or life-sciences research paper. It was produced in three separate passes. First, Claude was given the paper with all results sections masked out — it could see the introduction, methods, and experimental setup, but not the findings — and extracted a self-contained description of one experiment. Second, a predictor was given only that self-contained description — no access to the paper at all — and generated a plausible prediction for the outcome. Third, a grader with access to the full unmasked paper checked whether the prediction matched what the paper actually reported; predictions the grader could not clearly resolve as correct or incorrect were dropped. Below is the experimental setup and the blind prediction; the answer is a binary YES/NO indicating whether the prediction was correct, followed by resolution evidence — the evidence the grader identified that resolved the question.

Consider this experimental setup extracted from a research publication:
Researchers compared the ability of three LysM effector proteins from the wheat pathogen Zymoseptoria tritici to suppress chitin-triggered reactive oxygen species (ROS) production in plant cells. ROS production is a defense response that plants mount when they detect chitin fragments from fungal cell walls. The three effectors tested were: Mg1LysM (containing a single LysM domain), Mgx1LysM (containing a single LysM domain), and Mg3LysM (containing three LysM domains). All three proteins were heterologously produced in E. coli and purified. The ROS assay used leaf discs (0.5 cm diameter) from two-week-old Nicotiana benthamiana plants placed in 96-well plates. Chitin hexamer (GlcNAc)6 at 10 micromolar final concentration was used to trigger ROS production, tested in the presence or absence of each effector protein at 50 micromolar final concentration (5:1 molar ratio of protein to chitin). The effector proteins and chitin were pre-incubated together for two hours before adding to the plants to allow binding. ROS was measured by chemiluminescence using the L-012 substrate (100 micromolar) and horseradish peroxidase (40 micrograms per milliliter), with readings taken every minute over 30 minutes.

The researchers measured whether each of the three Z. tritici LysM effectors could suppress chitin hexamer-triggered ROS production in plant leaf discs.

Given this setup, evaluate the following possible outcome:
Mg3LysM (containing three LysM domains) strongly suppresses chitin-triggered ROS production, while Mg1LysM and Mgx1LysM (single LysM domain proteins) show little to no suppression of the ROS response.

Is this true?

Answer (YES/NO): NO